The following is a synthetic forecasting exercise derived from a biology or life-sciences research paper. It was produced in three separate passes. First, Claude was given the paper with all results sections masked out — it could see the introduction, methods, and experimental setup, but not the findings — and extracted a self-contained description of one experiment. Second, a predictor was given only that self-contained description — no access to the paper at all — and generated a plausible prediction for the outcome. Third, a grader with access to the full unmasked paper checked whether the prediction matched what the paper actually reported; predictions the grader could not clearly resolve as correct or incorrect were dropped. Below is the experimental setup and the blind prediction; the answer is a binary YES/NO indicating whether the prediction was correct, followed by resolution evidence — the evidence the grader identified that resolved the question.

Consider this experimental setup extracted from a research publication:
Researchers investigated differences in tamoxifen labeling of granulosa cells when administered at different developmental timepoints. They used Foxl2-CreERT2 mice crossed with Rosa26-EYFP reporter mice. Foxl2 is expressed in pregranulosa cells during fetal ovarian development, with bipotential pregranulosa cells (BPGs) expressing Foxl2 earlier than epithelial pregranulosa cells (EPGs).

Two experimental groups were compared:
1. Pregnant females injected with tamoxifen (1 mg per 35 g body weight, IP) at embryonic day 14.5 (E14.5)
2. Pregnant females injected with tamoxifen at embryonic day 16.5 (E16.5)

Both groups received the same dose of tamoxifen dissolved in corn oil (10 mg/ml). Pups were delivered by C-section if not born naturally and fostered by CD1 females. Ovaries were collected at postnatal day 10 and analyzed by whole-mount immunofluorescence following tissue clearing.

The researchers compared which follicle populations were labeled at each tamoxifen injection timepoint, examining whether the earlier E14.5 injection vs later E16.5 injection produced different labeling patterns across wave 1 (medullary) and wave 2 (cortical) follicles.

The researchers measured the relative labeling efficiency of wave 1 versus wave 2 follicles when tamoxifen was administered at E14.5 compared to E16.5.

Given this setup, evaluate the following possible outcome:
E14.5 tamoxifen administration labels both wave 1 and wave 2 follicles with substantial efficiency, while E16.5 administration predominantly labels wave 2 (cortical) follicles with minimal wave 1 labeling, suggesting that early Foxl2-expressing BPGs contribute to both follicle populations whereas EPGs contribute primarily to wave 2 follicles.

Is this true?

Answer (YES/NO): NO